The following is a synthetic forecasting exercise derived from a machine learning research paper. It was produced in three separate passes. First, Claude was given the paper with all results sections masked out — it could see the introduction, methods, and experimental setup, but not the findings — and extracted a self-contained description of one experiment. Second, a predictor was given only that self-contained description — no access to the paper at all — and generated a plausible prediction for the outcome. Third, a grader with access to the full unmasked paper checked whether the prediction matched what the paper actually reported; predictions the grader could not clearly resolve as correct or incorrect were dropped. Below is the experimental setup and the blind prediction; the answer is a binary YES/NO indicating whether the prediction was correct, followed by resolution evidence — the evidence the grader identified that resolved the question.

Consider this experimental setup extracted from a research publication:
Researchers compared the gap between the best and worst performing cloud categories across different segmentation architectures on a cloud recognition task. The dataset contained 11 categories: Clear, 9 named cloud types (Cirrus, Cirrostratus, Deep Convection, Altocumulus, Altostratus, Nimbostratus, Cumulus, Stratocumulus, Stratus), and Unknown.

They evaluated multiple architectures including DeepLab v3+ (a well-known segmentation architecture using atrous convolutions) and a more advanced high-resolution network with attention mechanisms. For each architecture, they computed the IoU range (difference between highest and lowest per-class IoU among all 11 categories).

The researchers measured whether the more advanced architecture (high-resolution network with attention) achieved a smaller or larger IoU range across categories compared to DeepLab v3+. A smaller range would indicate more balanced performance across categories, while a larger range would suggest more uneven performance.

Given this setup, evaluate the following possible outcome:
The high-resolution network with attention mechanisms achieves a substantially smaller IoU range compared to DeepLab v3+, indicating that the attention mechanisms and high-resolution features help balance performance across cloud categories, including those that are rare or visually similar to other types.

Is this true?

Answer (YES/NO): YES